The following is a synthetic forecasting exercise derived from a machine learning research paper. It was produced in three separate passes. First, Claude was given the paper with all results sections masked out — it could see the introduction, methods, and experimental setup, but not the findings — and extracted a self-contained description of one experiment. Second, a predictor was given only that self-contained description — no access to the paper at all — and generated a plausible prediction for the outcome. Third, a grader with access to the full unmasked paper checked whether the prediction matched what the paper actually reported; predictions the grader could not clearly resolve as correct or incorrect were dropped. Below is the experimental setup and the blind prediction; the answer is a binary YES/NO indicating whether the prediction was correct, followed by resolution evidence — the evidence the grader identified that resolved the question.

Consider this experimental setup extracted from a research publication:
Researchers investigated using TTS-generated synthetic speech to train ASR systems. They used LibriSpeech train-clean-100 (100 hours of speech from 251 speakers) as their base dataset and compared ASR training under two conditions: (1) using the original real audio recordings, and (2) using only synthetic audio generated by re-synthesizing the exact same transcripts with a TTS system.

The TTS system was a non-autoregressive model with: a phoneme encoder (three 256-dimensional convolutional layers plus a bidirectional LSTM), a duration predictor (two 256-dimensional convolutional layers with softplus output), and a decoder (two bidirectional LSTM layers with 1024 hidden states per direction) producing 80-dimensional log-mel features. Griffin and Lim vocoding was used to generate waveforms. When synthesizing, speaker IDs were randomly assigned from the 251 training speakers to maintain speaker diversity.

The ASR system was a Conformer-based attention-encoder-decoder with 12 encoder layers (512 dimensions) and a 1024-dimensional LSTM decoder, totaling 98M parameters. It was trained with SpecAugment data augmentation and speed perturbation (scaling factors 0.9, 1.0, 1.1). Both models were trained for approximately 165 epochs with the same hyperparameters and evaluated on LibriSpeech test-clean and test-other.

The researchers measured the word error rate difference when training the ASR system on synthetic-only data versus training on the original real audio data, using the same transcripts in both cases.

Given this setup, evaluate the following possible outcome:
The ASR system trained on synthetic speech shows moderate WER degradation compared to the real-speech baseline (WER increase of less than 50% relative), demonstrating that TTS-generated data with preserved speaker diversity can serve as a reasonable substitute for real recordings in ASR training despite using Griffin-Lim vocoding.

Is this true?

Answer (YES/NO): NO